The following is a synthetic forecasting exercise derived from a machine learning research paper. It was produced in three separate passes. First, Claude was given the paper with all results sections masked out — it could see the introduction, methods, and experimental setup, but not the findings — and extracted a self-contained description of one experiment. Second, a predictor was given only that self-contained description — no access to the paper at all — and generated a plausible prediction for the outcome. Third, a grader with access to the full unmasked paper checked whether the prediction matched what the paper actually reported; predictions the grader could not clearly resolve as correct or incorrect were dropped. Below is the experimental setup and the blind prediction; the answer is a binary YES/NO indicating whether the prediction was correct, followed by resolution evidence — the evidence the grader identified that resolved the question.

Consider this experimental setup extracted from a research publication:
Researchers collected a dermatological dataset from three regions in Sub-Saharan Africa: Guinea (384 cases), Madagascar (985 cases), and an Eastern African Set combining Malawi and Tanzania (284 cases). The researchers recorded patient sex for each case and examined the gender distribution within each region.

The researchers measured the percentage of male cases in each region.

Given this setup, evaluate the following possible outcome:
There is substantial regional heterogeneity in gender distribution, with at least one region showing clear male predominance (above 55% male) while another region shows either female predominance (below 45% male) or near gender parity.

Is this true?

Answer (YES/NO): NO